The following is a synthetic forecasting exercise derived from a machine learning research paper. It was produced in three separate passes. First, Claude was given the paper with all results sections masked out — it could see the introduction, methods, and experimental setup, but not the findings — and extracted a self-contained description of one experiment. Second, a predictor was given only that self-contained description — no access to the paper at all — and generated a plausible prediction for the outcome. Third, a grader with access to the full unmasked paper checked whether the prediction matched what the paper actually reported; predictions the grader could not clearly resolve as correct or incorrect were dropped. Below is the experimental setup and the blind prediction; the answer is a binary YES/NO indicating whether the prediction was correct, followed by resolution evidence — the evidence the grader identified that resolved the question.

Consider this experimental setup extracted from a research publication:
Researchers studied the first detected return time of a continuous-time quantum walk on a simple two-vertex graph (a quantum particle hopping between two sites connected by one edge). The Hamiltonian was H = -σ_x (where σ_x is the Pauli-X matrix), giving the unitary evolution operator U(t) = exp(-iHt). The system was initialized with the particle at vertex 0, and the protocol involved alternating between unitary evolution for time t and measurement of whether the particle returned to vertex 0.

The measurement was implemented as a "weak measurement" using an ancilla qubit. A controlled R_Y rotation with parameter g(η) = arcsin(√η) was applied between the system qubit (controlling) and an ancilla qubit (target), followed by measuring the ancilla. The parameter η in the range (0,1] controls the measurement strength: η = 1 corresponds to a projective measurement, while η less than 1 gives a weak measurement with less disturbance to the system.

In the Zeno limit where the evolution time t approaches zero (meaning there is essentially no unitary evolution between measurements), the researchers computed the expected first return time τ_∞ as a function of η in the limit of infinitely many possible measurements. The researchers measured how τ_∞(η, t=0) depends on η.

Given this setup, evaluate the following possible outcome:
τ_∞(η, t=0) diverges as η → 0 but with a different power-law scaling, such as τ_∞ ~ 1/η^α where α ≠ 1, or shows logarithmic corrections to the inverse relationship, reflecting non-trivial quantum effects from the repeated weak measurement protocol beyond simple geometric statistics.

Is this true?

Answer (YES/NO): NO